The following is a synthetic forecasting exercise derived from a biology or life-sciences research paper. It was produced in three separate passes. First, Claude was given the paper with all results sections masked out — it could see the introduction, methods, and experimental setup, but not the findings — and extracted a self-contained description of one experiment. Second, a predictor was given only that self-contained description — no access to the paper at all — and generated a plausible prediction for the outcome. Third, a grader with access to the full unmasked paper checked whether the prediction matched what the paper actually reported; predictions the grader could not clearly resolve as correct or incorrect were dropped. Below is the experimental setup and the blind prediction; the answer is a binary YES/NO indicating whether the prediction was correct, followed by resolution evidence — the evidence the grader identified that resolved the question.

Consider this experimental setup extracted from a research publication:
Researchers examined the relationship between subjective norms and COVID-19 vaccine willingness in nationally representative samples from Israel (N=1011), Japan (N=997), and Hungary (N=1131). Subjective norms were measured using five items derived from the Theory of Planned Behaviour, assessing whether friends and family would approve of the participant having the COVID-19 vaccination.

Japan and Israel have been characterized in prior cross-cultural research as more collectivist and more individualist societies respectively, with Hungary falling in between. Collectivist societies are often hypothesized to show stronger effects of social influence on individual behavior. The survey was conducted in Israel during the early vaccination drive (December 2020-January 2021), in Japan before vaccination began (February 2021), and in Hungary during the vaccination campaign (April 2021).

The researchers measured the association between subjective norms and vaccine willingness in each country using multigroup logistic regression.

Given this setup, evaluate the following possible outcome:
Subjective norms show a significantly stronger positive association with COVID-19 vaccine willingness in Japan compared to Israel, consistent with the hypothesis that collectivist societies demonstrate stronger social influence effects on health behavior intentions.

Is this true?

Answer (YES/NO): NO